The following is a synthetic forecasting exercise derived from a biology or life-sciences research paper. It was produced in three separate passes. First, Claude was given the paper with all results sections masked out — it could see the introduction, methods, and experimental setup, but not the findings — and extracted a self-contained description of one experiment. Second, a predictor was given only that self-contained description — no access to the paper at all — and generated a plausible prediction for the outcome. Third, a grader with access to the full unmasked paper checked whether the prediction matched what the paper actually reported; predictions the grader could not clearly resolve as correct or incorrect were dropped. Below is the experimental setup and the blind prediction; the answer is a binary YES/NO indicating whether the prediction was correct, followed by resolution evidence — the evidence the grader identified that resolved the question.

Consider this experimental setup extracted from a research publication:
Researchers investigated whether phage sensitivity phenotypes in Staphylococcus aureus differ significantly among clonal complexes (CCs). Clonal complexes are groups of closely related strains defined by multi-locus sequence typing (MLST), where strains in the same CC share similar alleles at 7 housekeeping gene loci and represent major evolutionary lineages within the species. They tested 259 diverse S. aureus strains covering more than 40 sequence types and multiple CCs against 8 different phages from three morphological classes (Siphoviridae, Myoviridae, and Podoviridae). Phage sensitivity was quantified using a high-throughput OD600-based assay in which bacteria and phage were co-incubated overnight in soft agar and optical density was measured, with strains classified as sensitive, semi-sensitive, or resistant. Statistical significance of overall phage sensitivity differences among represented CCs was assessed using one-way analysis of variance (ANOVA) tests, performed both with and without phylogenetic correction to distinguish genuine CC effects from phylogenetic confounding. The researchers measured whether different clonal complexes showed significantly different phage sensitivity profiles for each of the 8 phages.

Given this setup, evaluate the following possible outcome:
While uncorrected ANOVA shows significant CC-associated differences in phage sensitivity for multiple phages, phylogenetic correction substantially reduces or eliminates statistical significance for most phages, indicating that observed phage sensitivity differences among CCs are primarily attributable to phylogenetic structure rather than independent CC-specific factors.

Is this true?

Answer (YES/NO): NO